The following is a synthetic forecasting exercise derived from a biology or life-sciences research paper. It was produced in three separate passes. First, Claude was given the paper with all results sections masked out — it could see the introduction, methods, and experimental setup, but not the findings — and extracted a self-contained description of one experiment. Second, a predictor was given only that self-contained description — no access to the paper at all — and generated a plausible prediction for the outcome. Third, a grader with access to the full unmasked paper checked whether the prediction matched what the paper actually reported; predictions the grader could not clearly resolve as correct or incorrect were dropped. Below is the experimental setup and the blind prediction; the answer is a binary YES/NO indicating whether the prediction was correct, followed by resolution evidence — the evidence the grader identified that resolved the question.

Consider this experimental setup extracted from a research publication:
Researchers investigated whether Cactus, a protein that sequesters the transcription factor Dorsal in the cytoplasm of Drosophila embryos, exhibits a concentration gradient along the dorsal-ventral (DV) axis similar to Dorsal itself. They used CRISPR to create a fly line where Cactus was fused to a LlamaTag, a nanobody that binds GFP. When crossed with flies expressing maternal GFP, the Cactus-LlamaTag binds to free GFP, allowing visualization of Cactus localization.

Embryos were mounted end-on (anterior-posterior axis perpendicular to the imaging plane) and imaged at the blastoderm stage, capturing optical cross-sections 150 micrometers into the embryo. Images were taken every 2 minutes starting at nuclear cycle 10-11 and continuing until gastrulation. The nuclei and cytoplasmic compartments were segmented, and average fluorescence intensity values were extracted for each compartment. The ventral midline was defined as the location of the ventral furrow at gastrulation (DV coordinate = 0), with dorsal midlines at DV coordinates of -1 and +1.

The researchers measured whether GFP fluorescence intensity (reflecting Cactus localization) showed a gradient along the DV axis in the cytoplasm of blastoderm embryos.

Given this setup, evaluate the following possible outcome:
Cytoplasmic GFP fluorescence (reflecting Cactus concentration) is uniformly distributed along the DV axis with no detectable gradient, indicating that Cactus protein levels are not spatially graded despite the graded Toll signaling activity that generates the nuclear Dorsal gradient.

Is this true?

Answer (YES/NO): YES